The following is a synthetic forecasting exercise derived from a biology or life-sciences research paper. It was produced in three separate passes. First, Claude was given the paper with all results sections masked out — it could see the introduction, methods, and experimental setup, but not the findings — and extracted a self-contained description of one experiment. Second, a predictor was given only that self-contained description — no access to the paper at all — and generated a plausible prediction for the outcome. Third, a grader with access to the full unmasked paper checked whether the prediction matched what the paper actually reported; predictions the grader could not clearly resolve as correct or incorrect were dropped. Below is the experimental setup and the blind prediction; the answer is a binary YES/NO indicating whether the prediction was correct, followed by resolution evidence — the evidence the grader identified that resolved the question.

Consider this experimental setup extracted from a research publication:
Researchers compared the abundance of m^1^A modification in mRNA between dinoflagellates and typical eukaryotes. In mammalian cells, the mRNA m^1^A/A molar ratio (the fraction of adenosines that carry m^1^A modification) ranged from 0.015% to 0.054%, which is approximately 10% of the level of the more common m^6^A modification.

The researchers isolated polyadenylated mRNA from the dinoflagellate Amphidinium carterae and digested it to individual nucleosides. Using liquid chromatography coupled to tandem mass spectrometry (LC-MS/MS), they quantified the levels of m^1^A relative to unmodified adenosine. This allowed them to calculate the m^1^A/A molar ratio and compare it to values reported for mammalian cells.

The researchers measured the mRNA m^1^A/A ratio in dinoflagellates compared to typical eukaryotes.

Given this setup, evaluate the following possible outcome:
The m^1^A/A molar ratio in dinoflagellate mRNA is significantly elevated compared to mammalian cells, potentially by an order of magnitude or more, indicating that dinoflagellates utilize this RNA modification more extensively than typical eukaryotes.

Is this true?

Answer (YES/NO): YES